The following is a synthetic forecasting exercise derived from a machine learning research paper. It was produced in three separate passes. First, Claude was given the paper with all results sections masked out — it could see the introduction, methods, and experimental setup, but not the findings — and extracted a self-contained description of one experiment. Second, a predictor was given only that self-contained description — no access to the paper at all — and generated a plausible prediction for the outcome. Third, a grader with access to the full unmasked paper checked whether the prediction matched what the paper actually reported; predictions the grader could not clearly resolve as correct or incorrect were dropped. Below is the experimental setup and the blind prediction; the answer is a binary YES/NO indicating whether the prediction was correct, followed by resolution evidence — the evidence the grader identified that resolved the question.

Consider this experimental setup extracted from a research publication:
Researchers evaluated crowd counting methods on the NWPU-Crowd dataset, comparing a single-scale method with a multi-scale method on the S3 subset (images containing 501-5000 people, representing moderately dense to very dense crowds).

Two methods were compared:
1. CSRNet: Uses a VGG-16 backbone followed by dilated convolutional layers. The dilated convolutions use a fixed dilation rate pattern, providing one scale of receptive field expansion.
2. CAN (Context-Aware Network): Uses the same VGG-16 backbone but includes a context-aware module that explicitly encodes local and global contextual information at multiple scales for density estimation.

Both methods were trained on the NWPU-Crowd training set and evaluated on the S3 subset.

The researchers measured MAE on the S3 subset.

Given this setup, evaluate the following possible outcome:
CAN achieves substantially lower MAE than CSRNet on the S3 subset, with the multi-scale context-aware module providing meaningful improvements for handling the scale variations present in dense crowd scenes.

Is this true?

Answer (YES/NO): NO